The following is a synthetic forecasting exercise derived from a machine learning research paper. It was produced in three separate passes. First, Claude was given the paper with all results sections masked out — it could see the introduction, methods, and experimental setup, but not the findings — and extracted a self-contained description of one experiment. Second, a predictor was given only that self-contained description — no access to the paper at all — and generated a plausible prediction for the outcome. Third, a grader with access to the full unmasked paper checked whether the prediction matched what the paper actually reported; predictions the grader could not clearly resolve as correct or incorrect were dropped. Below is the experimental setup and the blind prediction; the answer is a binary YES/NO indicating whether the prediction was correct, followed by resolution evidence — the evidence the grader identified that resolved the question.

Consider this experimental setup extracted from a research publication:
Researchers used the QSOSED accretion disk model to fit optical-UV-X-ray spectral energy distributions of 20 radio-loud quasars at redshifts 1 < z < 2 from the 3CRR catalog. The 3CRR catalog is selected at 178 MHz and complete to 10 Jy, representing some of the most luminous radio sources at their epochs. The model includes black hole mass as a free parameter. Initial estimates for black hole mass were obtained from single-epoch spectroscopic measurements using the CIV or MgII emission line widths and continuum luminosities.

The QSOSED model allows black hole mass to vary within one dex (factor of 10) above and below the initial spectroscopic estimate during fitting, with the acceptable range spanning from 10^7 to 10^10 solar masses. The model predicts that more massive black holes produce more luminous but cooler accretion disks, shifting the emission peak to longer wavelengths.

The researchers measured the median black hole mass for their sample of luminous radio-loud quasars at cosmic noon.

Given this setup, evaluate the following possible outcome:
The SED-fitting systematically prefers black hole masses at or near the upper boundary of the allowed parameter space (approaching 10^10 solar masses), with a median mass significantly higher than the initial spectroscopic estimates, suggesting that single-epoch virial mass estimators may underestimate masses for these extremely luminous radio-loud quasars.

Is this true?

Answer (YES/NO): NO